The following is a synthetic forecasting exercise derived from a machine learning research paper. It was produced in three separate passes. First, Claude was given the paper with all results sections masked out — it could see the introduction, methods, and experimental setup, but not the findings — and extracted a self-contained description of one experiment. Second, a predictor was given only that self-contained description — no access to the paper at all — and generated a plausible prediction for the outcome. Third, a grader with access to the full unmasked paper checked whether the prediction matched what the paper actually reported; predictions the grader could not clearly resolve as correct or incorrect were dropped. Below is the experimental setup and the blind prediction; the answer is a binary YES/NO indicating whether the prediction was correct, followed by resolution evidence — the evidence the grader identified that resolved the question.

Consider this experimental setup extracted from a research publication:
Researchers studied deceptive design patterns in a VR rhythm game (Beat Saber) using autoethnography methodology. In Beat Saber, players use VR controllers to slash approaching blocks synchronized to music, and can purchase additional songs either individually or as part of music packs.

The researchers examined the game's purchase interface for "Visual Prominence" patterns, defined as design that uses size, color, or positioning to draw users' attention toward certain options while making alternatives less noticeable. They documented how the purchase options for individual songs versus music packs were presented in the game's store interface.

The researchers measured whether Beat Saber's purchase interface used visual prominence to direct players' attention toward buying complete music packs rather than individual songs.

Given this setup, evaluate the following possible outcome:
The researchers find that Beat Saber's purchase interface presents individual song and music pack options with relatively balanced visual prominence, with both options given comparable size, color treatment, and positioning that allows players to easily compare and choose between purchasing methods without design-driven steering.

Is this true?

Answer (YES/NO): NO